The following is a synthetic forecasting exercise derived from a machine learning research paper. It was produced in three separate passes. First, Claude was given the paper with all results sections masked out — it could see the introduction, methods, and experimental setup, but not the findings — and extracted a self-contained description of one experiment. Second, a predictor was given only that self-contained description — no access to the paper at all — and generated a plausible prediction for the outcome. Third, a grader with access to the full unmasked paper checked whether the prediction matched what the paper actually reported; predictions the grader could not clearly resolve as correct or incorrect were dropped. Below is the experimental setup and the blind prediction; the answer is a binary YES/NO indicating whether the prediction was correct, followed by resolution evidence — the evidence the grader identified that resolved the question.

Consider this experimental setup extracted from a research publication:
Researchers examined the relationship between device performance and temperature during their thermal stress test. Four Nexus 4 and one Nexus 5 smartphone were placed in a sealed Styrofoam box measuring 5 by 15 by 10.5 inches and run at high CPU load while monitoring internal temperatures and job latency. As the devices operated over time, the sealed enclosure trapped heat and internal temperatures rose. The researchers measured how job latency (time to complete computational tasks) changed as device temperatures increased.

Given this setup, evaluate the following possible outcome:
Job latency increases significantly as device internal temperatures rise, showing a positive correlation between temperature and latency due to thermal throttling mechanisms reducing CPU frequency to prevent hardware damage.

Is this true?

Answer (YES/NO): YES